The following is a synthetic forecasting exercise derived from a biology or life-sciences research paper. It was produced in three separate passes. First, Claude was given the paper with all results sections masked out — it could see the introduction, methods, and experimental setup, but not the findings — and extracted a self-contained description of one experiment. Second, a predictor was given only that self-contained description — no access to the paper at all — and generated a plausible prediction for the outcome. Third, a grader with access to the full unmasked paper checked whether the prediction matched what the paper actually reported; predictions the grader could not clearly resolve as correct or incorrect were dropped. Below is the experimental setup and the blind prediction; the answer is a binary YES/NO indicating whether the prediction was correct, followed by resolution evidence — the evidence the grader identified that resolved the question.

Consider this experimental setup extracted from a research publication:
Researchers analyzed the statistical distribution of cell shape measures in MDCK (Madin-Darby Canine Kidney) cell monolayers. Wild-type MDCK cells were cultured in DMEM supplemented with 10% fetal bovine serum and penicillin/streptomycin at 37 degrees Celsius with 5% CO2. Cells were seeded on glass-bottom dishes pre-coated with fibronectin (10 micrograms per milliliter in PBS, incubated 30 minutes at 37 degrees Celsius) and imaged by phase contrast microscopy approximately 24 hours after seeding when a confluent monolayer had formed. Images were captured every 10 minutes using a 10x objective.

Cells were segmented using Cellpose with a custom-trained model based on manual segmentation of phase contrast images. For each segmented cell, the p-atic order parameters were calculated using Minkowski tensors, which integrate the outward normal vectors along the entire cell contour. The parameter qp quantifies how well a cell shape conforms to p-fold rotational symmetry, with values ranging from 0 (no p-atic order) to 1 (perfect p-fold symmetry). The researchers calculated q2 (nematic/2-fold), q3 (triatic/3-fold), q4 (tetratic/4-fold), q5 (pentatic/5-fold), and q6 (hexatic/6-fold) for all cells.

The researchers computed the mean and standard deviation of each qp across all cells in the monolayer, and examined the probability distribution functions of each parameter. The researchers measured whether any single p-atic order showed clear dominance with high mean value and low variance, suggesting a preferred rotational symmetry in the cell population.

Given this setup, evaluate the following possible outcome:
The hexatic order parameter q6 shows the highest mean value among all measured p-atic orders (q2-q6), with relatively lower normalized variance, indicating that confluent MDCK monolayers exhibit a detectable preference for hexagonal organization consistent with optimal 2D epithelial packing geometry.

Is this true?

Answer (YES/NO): NO